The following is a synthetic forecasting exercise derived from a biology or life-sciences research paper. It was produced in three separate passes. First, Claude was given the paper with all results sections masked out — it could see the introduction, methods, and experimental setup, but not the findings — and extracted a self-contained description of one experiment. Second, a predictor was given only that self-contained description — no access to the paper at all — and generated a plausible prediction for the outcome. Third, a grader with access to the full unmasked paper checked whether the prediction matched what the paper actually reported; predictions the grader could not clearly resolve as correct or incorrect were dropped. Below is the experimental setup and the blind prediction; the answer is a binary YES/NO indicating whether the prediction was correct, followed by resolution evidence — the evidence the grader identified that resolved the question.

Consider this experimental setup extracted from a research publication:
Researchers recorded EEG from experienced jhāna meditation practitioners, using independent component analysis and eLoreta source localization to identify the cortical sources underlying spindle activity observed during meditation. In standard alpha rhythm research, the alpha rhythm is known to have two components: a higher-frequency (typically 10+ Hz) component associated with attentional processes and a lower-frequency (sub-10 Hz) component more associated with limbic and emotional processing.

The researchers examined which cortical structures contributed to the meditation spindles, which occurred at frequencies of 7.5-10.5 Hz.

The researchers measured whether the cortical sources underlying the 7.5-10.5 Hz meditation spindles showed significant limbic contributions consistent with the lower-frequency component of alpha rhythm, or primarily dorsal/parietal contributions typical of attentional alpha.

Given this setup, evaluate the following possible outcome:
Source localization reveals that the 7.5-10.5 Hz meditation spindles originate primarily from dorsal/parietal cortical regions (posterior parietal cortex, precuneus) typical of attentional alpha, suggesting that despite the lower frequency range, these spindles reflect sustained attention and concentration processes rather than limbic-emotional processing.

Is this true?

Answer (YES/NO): NO